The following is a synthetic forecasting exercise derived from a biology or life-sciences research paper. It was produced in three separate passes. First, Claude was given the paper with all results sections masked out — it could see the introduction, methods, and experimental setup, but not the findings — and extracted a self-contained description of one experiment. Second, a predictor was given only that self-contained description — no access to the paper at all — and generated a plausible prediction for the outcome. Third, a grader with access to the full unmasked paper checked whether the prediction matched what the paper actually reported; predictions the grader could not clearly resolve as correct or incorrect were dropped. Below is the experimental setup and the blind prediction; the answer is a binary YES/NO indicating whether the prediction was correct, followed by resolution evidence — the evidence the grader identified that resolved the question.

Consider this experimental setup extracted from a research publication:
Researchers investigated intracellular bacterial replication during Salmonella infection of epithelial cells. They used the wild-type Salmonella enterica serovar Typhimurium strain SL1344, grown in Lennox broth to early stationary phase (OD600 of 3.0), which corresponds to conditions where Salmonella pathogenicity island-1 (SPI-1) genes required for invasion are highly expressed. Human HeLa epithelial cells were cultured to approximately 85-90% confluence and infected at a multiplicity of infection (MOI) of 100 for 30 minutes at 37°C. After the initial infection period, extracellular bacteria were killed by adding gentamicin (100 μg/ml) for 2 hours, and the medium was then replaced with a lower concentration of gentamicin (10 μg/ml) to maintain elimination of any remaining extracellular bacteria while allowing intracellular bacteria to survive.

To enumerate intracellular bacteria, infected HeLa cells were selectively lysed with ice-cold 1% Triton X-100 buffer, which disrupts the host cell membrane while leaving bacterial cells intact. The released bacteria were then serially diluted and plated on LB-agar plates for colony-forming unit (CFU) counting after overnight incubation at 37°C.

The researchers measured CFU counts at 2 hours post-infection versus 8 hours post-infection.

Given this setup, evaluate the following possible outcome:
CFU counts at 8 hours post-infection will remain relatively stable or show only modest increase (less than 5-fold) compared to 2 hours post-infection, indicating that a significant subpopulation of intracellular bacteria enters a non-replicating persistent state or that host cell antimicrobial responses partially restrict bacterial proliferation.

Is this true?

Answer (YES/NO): NO